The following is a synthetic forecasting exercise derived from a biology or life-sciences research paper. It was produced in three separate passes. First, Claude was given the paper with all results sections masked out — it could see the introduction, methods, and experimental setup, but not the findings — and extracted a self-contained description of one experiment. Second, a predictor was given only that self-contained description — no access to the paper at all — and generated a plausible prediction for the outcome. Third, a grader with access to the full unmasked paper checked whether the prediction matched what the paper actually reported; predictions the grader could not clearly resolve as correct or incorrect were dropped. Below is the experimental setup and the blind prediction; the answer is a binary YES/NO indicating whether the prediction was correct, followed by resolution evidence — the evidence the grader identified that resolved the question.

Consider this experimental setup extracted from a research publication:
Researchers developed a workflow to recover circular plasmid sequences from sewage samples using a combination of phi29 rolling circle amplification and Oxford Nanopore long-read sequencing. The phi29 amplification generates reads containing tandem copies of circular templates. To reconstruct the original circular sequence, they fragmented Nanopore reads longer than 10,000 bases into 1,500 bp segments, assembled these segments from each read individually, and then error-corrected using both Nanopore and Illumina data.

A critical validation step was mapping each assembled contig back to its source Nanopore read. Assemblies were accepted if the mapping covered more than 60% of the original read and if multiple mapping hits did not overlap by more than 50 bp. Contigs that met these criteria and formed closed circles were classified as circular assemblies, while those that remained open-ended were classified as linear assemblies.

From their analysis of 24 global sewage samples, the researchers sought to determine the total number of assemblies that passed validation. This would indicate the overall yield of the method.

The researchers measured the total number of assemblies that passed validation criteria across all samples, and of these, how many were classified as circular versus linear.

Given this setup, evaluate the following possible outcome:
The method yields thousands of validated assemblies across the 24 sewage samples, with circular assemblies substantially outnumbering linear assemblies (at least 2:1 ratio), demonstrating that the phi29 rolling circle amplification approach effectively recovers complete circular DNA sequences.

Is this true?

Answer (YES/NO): YES